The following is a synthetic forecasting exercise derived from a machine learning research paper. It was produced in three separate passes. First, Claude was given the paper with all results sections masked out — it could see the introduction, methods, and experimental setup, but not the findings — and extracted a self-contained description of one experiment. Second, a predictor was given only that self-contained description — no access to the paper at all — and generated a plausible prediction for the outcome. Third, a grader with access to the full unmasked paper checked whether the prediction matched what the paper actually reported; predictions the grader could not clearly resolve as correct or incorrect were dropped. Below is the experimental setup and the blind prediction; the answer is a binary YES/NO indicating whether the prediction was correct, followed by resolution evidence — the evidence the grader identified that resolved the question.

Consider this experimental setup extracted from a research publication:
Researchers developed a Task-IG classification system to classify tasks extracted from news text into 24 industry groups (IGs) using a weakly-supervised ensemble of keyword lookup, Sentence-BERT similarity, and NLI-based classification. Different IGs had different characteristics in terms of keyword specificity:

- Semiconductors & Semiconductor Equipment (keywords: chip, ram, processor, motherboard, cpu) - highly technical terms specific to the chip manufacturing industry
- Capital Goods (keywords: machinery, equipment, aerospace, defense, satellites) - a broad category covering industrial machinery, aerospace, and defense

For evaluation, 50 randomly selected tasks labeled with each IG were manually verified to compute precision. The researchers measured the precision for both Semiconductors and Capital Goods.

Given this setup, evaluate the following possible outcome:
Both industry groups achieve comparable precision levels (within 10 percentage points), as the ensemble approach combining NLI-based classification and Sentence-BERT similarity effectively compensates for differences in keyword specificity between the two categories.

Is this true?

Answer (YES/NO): NO